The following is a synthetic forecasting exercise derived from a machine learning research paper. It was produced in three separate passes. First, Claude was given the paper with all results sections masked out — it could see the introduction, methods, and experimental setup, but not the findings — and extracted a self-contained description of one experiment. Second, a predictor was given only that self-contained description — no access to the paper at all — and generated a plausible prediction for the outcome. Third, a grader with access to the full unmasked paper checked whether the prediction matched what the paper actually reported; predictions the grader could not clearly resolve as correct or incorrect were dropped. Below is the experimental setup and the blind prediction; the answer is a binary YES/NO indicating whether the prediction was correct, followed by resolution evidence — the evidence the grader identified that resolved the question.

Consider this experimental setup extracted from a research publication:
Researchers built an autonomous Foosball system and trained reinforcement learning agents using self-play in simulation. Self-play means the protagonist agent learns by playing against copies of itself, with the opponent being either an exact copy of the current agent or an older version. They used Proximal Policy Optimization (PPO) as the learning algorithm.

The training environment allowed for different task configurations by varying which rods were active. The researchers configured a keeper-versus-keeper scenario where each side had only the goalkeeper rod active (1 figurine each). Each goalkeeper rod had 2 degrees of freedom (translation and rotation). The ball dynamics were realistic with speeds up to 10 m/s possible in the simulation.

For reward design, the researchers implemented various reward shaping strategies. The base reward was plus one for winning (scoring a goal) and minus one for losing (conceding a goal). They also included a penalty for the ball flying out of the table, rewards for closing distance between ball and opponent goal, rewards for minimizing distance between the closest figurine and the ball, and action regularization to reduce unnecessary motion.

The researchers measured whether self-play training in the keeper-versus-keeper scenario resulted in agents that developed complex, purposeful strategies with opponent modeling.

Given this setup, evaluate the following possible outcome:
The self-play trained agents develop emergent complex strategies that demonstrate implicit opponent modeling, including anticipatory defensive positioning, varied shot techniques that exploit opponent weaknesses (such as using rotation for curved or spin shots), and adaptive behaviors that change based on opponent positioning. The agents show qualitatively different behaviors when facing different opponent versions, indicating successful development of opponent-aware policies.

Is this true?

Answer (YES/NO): NO